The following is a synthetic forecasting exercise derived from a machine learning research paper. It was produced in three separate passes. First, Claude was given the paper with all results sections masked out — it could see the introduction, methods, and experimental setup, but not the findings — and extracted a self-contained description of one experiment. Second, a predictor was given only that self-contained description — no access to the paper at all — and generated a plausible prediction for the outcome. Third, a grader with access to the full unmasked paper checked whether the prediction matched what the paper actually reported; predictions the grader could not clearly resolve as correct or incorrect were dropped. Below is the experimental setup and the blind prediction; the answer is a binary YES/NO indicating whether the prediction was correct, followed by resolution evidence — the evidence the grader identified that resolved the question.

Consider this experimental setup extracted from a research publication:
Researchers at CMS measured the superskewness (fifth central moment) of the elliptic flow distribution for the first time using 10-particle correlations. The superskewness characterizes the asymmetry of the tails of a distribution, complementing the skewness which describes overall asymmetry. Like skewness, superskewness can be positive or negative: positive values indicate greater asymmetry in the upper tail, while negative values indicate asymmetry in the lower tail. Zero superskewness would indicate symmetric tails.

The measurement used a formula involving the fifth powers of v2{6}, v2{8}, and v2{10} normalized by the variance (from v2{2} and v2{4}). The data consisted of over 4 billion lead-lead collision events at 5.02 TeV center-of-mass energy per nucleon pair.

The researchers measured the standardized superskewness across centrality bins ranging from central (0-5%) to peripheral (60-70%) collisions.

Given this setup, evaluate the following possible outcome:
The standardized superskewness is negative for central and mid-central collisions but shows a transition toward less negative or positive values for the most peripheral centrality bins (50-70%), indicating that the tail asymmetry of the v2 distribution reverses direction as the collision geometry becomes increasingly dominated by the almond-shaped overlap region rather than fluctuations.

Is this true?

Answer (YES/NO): NO